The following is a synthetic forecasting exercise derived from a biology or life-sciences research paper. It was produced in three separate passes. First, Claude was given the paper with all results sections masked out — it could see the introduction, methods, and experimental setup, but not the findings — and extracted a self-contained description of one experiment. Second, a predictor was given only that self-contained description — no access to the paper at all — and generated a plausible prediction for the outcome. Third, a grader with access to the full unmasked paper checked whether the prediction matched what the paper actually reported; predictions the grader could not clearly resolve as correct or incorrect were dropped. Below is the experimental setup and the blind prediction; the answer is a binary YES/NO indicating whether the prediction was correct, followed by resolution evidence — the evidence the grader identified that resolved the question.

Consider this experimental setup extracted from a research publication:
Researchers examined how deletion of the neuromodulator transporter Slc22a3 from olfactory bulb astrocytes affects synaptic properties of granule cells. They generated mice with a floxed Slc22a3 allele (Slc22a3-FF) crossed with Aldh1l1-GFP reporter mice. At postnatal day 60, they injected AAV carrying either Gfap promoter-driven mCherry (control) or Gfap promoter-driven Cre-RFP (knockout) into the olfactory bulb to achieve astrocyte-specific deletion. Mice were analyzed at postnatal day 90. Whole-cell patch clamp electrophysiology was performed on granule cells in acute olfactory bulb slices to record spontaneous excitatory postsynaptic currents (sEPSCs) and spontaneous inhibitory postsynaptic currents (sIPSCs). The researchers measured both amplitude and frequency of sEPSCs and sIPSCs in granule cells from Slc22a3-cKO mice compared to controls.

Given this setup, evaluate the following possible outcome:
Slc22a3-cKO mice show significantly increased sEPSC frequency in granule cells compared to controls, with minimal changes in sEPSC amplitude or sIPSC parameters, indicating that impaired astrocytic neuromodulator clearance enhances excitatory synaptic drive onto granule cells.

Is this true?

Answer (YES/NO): NO